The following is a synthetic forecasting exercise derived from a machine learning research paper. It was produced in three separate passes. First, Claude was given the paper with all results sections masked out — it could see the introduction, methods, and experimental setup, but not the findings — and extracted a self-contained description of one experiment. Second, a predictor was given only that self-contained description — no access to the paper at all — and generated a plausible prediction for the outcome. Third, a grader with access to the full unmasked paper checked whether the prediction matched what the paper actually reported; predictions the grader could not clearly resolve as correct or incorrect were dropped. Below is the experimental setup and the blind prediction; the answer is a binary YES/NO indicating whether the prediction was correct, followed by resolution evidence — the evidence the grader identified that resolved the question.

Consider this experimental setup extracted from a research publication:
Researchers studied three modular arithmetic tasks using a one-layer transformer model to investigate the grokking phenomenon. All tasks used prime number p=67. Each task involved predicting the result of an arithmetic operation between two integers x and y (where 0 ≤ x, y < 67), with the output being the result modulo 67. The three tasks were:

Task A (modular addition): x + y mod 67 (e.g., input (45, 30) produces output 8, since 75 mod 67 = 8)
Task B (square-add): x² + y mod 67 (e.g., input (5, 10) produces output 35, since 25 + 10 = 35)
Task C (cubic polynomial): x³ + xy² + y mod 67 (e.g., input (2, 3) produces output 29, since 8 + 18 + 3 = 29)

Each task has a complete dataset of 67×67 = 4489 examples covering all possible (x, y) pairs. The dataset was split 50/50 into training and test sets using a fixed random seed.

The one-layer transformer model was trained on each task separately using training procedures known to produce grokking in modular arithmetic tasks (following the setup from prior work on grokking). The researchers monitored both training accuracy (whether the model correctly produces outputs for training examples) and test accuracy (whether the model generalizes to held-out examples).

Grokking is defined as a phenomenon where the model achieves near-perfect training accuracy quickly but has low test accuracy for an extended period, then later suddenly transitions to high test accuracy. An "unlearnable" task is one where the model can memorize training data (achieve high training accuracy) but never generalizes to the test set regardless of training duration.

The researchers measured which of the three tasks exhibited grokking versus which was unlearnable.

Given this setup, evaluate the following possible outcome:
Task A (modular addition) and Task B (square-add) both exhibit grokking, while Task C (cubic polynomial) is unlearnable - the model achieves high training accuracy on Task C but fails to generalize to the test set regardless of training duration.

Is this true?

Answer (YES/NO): YES